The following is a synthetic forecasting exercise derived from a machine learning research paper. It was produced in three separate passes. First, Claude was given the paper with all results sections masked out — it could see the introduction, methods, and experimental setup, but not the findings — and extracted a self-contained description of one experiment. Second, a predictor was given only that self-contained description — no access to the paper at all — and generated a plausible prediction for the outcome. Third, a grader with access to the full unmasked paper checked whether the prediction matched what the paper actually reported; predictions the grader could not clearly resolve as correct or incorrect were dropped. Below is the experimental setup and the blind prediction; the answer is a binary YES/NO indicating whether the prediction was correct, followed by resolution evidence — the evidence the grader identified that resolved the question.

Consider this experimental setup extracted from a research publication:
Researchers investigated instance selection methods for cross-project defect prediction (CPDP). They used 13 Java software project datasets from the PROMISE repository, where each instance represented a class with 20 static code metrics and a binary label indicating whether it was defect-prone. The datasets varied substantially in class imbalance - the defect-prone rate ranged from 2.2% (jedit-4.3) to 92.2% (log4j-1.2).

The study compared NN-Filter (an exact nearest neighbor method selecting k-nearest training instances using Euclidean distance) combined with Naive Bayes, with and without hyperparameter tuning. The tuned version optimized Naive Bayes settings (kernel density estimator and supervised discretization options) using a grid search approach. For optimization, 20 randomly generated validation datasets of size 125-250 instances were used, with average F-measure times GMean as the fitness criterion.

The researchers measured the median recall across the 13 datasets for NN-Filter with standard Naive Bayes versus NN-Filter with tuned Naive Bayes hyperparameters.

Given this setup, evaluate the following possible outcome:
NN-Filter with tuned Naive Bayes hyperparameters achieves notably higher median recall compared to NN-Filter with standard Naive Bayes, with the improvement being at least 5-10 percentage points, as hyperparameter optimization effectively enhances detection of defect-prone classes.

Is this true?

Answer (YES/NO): YES